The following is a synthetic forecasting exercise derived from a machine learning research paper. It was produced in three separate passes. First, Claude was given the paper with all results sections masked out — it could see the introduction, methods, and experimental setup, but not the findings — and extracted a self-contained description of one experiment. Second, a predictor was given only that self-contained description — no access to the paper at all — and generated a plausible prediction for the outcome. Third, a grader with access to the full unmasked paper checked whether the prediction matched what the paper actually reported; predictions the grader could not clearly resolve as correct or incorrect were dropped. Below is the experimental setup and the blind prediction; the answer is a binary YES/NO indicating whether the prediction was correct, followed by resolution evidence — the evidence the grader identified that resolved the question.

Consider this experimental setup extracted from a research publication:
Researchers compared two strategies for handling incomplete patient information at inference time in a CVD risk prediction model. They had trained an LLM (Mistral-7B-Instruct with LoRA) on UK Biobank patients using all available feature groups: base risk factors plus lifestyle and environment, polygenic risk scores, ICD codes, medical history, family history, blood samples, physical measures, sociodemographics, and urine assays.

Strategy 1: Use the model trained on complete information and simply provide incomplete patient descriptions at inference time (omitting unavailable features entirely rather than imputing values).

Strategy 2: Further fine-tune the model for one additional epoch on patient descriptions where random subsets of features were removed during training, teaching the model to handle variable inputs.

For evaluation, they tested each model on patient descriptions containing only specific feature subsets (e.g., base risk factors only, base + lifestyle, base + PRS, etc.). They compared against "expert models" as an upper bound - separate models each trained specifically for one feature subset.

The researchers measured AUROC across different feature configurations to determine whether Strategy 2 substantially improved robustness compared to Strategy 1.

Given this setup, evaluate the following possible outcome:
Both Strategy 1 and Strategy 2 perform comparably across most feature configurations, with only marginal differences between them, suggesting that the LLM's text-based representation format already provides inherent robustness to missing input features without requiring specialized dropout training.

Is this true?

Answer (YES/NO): NO